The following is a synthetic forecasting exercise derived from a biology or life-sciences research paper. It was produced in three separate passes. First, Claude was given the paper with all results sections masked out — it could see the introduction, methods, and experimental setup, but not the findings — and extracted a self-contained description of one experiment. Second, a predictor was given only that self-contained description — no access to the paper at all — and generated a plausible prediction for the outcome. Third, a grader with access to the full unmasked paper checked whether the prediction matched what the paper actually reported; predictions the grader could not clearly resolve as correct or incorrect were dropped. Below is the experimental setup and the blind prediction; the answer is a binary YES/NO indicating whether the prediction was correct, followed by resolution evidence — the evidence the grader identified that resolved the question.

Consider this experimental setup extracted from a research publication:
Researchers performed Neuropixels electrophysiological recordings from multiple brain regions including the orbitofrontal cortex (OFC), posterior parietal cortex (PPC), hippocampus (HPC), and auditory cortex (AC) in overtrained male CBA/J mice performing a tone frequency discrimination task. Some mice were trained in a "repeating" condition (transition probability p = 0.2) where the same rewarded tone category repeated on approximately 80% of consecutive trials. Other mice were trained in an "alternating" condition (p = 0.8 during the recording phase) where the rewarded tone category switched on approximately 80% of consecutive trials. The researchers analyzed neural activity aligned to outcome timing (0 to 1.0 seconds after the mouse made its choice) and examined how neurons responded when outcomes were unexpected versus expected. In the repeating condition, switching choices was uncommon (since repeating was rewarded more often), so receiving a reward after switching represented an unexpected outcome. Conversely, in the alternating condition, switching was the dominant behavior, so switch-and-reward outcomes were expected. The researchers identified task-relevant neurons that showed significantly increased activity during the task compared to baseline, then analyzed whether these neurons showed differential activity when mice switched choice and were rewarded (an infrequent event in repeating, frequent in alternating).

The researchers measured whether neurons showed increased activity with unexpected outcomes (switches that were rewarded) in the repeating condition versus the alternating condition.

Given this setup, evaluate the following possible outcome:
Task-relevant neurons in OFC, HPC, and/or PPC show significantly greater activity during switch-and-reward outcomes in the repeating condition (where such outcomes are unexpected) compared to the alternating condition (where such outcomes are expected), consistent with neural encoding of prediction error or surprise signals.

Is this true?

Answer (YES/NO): YES